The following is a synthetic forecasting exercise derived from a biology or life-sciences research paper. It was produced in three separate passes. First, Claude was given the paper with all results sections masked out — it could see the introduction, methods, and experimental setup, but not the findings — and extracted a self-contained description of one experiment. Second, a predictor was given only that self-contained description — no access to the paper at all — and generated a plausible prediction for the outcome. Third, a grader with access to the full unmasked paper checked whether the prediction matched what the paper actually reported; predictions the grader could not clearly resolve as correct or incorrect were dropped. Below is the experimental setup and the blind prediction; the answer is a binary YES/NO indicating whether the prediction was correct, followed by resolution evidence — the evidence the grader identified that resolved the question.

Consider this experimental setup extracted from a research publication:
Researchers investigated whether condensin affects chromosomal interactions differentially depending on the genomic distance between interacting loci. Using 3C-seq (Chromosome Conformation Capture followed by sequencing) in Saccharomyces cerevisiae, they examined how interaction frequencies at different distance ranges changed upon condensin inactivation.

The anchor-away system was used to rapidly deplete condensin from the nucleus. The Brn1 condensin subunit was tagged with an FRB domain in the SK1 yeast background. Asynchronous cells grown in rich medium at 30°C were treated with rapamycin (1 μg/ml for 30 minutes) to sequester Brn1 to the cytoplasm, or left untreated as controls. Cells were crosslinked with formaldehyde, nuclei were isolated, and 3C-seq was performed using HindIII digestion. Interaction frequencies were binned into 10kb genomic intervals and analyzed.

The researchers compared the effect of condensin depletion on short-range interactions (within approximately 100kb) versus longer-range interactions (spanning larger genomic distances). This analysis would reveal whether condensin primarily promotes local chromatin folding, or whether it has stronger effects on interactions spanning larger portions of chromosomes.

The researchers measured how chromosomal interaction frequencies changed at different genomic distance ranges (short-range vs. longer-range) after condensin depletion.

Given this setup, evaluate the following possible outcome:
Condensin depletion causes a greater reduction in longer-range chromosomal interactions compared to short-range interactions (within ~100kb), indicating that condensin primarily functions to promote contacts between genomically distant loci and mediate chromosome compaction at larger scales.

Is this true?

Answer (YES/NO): NO